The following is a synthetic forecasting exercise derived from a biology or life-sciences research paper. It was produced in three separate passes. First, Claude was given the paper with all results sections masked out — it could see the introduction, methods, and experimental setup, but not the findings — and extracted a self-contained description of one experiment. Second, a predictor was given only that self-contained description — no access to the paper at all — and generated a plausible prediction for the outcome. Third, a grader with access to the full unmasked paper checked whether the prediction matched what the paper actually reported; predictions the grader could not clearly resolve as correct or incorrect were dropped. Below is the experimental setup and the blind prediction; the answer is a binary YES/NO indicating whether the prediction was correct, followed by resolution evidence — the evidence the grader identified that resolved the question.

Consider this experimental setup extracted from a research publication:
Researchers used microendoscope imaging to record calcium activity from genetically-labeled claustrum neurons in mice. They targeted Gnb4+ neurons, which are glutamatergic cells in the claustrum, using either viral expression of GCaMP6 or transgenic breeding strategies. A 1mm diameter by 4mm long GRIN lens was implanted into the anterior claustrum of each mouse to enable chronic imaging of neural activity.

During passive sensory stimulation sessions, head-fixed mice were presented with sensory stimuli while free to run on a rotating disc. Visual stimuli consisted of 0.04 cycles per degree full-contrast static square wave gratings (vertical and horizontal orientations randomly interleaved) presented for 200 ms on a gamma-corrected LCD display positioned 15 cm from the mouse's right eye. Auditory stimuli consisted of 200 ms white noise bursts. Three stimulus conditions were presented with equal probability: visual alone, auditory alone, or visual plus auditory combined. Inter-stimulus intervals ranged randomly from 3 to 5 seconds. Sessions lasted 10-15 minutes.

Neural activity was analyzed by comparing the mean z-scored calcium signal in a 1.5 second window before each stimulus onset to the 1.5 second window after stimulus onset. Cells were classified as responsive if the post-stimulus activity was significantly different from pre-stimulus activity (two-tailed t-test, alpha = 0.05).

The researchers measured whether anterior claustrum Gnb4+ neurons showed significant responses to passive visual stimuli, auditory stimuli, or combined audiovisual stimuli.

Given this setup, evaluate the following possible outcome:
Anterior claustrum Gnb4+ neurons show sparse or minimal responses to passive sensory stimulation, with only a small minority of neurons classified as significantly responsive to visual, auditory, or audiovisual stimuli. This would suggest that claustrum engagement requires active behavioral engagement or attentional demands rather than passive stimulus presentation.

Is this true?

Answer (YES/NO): YES